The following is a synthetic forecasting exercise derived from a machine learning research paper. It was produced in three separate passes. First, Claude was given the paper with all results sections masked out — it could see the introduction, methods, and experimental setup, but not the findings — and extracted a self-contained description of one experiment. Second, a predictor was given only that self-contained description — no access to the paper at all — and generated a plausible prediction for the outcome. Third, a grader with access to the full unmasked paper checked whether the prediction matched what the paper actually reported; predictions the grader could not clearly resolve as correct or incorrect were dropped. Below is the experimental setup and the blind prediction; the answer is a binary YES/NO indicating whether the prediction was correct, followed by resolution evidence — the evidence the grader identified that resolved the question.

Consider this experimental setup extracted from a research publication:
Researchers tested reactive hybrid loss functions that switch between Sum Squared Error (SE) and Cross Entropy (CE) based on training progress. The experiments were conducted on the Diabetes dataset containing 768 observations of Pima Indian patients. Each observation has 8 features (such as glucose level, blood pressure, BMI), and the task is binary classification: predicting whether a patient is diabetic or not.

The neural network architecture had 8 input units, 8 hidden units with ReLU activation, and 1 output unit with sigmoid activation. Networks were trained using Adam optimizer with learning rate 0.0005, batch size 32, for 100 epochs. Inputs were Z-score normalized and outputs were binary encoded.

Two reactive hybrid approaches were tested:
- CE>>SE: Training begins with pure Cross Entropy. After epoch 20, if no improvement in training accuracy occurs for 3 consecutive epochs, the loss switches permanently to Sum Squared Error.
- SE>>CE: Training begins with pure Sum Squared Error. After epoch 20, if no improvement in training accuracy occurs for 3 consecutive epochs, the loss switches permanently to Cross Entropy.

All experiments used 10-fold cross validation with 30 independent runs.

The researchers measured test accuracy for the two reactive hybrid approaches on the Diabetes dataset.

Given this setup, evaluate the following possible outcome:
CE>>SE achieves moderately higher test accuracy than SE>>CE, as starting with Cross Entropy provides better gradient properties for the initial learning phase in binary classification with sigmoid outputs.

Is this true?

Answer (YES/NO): NO